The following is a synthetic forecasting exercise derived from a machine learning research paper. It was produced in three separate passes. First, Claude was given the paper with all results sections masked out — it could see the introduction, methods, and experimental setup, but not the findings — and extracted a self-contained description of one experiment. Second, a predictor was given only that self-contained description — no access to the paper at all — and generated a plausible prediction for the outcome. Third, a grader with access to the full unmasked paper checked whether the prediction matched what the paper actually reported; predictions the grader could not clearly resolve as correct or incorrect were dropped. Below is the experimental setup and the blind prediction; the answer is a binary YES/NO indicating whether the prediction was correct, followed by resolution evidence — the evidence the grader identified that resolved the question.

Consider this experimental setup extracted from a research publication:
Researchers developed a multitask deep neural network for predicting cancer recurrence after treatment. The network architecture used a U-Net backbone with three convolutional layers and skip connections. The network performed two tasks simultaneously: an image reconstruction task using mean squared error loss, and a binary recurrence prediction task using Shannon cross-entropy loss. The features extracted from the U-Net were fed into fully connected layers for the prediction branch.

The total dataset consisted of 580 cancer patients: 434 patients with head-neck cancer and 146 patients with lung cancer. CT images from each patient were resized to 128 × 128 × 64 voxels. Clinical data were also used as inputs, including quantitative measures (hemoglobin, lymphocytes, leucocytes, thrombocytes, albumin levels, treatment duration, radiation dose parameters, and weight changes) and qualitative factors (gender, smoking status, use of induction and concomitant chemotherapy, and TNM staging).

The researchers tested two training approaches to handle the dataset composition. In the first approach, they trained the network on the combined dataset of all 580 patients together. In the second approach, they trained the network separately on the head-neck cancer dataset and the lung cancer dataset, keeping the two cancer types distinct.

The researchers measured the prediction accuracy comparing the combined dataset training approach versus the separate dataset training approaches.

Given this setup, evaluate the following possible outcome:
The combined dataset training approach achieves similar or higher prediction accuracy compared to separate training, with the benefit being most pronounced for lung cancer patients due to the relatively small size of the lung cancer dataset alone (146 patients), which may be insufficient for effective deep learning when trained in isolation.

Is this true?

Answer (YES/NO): NO